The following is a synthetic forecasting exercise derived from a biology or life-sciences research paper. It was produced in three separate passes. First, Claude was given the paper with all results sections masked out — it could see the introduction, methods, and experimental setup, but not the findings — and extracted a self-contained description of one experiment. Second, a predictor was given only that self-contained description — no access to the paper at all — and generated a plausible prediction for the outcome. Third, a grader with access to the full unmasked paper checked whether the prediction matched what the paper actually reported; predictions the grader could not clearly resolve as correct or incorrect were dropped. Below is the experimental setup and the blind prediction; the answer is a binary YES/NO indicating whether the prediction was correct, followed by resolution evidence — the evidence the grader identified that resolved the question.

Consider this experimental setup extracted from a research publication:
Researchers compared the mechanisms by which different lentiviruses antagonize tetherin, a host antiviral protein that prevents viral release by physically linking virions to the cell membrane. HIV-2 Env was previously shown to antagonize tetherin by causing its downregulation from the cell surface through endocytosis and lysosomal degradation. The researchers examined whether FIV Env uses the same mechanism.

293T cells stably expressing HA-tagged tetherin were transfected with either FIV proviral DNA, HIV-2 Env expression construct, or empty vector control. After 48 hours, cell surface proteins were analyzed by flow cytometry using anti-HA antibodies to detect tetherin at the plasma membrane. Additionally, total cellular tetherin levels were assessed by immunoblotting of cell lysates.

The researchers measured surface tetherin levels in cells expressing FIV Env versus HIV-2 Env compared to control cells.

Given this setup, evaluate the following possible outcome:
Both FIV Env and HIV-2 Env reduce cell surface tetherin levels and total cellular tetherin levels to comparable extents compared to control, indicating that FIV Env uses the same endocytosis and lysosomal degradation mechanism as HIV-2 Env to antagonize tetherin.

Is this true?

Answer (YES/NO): NO